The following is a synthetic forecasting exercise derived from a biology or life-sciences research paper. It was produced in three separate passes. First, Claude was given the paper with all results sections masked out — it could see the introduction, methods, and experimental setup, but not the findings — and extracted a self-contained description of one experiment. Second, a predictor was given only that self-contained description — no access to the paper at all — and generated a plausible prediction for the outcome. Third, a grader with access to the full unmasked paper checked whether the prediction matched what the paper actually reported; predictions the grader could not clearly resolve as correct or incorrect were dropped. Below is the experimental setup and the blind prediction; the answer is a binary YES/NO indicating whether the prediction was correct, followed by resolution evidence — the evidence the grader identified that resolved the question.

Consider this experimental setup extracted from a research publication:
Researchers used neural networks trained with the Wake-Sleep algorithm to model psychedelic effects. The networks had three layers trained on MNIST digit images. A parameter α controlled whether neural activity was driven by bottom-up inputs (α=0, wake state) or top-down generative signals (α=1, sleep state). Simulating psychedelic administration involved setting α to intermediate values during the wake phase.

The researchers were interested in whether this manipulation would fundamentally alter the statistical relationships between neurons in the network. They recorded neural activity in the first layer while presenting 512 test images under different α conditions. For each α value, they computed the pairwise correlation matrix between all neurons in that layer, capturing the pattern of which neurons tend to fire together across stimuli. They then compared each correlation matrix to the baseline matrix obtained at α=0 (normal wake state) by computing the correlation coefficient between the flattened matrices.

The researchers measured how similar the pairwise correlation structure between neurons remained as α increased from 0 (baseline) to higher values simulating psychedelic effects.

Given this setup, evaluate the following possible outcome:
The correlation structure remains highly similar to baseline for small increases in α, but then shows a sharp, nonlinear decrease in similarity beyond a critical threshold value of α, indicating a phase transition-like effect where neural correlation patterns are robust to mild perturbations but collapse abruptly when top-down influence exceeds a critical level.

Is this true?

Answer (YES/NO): NO